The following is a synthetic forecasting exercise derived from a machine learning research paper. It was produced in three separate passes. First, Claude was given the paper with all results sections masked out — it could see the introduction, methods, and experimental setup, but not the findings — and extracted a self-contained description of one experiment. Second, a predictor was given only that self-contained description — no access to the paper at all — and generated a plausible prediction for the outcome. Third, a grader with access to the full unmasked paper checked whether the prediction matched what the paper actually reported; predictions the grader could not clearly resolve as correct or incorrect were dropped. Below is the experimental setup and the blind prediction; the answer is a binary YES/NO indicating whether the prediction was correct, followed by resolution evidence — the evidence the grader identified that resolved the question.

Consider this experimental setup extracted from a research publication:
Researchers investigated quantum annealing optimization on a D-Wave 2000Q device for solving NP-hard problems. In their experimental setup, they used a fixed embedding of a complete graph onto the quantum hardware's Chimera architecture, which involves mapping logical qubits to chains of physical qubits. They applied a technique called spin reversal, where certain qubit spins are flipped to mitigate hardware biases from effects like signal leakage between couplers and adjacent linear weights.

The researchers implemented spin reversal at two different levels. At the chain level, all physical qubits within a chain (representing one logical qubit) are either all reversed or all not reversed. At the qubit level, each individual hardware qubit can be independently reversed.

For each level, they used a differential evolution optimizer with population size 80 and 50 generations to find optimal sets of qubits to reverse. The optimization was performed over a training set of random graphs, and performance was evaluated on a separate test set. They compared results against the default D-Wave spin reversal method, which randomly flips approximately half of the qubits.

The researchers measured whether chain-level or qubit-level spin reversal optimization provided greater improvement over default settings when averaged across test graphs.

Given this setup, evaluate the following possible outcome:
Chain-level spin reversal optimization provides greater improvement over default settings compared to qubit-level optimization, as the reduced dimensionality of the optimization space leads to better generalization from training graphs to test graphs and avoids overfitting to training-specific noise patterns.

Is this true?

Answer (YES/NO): NO